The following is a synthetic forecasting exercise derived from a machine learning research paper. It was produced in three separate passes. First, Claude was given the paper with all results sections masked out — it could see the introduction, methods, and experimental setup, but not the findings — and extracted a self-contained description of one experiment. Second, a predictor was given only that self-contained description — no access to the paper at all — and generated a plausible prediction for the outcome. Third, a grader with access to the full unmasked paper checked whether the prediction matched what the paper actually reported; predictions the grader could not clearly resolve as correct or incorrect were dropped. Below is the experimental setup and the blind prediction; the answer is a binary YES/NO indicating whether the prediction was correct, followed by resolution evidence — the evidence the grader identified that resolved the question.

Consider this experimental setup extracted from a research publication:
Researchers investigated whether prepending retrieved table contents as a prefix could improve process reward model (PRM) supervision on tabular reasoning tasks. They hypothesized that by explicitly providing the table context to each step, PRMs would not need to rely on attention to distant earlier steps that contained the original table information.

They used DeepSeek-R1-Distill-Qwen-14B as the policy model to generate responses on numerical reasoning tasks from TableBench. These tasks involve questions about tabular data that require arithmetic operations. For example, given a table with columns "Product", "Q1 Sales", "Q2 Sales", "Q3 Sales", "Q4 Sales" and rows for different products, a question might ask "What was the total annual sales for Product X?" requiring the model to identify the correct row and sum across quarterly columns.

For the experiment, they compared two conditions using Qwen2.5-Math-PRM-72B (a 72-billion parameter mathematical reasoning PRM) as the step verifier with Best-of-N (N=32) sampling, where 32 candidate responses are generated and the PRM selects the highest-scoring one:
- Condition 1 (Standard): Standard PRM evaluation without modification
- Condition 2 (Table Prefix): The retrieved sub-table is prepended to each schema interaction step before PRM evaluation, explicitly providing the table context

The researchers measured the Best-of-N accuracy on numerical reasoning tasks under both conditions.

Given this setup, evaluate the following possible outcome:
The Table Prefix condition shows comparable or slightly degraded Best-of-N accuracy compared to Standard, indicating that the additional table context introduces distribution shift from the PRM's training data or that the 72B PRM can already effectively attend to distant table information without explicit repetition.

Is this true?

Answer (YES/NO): NO